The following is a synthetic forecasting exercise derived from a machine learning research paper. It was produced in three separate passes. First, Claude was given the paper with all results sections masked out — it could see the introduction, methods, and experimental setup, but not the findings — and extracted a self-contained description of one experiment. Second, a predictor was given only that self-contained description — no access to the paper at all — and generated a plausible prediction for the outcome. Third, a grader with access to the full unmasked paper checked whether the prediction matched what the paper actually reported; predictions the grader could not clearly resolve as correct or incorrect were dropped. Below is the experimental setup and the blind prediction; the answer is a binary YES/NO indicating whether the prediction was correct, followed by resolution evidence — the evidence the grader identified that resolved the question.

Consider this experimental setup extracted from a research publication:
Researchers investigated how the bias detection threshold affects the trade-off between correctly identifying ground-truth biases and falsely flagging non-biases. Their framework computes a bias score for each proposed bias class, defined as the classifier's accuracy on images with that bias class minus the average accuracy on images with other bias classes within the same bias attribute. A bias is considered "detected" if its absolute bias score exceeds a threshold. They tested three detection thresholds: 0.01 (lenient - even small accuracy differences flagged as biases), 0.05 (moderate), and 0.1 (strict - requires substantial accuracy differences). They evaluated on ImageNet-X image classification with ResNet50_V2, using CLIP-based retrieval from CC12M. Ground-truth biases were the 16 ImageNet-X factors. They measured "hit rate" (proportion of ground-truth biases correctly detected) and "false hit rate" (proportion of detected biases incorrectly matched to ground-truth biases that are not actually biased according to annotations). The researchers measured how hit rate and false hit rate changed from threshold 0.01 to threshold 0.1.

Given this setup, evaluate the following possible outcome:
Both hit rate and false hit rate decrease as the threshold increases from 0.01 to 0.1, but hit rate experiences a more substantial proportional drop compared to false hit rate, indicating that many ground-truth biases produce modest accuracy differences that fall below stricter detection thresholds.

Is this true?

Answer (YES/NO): NO